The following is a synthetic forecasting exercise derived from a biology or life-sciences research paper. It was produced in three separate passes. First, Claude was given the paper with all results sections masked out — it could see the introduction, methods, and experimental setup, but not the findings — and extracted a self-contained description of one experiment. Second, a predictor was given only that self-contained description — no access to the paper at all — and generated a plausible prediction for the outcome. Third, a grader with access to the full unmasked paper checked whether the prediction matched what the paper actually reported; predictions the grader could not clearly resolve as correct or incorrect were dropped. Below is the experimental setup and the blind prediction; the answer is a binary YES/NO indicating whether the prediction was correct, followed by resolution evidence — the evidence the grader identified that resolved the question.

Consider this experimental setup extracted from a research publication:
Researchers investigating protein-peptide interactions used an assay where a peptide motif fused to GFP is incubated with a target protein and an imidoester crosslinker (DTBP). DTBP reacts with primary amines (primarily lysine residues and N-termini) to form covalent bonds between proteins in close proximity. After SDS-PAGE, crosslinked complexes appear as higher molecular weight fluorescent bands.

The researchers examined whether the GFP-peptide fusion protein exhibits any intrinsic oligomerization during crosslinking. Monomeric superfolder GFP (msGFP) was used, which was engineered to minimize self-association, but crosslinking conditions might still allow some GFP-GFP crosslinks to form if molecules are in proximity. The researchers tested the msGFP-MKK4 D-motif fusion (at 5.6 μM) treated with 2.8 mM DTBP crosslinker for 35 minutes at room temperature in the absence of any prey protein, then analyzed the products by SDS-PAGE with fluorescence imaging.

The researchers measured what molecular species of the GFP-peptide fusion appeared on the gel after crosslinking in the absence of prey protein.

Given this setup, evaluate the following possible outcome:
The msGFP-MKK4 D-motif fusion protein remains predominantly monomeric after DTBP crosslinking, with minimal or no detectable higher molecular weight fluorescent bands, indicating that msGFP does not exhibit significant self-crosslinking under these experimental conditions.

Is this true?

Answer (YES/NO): NO